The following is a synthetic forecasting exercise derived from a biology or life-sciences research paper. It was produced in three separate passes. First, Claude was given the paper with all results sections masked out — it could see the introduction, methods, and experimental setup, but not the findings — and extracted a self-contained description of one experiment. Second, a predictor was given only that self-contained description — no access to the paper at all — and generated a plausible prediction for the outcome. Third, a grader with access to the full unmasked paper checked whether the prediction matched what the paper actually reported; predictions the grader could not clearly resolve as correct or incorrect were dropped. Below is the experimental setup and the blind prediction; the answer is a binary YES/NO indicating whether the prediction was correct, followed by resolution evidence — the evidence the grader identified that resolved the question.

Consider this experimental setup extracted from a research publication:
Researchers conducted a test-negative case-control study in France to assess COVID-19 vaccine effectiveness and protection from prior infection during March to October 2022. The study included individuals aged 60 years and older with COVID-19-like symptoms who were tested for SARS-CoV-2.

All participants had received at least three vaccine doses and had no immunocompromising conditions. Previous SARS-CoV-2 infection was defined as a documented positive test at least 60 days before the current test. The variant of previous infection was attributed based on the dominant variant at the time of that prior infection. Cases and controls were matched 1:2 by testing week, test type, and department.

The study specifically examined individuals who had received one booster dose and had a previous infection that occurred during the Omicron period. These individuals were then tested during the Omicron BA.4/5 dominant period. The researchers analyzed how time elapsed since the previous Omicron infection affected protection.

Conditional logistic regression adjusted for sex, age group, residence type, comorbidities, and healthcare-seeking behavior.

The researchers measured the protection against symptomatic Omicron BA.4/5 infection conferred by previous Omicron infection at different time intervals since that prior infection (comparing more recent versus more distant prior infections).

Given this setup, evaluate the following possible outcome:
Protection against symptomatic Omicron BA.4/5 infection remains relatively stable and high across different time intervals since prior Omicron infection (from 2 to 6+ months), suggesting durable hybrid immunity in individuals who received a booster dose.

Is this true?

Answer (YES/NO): NO